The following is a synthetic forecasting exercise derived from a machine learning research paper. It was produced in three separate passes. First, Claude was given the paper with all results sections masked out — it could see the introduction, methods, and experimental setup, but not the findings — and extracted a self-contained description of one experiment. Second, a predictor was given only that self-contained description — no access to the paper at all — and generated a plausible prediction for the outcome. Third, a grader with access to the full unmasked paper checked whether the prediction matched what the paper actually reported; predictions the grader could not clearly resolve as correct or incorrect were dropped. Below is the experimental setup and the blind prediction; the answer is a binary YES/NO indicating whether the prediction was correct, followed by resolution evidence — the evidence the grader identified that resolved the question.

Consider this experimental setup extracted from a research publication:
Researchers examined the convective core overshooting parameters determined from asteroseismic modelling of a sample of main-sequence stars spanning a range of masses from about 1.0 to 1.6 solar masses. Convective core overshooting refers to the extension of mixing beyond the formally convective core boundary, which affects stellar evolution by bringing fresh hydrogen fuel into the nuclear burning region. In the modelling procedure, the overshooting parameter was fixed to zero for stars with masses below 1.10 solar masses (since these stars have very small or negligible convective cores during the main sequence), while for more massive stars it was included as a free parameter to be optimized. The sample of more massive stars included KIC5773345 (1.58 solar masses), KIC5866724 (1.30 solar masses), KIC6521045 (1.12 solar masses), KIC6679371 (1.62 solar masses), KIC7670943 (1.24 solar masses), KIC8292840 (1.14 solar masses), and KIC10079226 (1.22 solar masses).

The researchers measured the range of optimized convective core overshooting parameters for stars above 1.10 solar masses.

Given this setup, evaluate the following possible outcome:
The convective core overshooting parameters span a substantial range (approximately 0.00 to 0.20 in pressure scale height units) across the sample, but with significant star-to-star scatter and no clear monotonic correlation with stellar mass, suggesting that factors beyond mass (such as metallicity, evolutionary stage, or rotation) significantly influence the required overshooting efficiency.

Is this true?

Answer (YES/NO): YES